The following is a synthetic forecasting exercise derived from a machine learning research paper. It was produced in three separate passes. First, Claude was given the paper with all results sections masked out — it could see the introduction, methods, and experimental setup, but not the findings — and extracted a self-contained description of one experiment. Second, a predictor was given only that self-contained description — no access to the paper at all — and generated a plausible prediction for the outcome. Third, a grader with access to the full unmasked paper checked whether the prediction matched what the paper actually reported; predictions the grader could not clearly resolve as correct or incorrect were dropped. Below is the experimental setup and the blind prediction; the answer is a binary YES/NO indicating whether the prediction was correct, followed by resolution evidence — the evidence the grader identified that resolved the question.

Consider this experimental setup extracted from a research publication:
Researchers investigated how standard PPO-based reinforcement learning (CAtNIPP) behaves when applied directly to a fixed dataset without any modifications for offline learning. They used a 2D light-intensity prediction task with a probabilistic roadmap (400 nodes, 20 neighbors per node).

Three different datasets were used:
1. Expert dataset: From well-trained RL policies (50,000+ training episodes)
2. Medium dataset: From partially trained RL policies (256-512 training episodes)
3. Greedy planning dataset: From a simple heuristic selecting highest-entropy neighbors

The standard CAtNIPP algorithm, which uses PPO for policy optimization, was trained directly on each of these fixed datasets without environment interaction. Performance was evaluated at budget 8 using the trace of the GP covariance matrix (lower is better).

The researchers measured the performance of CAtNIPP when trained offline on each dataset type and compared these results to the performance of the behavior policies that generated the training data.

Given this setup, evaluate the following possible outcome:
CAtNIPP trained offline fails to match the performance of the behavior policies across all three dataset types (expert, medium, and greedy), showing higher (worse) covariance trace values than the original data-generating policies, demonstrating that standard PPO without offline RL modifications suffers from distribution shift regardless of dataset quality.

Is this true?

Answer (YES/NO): YES